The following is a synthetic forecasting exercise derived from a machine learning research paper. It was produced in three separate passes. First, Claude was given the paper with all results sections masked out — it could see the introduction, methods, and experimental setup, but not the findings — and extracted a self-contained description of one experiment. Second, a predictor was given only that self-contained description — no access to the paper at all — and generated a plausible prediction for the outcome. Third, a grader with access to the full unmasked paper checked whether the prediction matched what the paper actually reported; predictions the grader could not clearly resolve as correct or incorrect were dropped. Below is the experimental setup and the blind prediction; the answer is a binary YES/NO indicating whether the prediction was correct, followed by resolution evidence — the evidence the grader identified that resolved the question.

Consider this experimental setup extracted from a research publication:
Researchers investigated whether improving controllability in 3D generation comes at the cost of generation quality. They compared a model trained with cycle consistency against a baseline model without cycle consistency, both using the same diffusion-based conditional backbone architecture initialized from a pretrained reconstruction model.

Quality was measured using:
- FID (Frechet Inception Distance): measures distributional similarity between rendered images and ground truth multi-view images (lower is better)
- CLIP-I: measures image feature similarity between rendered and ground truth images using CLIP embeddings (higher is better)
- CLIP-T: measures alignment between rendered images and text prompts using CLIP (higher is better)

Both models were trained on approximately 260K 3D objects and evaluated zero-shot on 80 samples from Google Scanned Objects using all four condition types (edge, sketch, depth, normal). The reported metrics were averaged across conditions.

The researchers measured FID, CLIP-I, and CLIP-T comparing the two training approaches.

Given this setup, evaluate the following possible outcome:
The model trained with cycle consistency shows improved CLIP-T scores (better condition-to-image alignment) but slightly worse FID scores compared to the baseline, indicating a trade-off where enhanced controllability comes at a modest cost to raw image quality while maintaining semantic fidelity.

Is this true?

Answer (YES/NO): NO